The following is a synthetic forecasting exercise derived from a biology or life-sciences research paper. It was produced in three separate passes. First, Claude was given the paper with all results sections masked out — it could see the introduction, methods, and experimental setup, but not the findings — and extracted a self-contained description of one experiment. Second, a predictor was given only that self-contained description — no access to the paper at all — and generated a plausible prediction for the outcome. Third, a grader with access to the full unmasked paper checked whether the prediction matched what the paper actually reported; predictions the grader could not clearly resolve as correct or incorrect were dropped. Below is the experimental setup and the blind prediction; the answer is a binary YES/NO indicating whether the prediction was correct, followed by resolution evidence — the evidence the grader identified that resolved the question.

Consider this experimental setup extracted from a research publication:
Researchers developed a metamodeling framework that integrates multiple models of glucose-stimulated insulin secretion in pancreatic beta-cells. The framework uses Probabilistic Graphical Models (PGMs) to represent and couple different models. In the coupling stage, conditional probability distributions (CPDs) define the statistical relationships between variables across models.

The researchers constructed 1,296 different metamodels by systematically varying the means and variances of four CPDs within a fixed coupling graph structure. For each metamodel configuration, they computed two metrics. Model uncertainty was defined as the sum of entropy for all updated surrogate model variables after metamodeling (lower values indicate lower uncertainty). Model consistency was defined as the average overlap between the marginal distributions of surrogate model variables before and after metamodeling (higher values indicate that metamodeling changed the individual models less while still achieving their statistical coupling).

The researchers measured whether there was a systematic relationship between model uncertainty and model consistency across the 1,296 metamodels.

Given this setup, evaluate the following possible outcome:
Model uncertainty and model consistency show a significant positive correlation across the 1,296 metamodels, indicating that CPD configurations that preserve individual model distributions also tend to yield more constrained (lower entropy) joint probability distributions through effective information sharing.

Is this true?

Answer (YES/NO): NO